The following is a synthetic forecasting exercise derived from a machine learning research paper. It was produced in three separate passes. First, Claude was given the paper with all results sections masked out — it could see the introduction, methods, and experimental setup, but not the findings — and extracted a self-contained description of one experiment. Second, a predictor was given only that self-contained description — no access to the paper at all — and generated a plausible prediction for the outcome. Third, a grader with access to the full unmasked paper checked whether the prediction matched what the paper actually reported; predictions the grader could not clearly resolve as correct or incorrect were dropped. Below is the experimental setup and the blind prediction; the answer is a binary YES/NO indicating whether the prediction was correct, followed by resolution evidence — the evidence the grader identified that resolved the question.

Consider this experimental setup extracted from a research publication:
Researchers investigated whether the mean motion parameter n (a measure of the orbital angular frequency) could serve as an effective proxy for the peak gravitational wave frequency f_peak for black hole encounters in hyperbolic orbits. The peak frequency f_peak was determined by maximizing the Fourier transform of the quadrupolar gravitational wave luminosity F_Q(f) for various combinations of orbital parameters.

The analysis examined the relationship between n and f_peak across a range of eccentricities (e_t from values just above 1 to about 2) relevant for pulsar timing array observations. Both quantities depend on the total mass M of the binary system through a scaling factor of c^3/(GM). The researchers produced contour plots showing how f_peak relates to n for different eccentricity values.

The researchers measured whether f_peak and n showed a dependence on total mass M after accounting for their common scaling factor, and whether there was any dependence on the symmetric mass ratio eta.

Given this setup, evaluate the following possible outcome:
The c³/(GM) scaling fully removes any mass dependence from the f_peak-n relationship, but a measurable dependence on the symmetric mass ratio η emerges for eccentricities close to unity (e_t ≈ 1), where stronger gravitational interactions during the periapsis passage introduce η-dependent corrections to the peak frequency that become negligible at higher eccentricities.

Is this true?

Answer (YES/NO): NO